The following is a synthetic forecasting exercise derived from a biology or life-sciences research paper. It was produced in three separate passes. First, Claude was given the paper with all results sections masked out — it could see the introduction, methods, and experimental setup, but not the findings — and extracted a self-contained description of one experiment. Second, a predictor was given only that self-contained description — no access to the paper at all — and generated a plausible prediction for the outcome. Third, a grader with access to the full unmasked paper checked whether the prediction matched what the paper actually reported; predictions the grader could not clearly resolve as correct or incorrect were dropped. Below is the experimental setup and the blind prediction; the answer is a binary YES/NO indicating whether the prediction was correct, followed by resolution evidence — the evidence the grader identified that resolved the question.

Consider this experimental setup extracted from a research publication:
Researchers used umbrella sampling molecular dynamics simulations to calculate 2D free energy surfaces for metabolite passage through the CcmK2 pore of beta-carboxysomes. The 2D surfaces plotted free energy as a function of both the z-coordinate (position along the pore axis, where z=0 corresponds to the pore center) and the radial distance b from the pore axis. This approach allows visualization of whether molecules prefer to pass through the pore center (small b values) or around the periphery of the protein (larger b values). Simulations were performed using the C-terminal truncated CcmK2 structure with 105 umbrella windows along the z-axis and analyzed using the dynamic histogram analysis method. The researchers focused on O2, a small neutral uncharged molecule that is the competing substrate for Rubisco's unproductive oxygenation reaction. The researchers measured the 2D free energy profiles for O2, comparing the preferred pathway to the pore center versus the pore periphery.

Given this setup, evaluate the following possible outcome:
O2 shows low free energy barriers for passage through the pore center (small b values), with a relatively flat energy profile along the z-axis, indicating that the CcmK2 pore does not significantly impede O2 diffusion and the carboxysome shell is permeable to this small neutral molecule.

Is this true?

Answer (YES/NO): NO